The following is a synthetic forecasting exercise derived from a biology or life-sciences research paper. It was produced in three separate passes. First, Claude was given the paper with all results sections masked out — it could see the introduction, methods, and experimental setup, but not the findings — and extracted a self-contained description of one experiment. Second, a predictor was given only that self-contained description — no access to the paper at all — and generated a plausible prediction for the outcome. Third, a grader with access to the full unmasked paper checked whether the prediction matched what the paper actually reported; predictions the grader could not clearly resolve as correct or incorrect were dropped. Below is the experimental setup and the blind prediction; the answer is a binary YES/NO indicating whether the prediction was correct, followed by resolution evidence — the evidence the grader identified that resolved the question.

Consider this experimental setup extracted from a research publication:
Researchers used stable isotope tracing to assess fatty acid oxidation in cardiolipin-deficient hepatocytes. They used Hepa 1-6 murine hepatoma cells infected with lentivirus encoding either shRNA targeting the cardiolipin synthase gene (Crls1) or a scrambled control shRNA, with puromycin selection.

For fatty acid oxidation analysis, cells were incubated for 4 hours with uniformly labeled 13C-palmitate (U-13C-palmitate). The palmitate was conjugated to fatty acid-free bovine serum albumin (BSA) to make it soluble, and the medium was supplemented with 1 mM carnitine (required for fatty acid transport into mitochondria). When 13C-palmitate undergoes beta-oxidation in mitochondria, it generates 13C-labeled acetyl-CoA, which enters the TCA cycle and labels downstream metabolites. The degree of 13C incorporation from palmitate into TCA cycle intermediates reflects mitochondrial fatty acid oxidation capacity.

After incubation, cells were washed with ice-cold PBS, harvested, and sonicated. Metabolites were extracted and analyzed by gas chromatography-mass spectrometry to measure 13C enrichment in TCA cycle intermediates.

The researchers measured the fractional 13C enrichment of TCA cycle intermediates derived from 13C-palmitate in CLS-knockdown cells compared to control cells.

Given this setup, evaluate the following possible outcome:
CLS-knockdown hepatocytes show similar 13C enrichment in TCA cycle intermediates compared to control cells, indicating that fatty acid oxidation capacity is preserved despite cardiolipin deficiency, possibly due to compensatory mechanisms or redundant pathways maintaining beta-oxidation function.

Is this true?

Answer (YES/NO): NO